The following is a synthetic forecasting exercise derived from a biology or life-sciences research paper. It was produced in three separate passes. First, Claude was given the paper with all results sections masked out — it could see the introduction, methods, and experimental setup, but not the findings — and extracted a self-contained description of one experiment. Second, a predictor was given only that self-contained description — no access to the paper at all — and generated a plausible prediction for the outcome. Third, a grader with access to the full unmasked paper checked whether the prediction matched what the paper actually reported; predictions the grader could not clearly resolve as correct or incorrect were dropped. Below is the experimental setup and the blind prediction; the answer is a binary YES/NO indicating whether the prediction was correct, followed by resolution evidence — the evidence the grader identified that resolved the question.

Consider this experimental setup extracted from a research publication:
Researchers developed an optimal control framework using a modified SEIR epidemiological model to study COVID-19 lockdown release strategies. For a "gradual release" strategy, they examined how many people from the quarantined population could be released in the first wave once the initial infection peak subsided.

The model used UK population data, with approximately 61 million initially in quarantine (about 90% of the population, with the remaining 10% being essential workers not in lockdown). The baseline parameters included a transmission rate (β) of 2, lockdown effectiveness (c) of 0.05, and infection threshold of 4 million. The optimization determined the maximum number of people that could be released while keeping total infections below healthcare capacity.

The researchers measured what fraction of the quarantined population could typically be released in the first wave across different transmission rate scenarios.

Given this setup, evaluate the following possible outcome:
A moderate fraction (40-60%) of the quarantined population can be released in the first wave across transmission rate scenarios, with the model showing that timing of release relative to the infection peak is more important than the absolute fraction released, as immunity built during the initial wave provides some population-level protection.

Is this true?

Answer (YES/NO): YES